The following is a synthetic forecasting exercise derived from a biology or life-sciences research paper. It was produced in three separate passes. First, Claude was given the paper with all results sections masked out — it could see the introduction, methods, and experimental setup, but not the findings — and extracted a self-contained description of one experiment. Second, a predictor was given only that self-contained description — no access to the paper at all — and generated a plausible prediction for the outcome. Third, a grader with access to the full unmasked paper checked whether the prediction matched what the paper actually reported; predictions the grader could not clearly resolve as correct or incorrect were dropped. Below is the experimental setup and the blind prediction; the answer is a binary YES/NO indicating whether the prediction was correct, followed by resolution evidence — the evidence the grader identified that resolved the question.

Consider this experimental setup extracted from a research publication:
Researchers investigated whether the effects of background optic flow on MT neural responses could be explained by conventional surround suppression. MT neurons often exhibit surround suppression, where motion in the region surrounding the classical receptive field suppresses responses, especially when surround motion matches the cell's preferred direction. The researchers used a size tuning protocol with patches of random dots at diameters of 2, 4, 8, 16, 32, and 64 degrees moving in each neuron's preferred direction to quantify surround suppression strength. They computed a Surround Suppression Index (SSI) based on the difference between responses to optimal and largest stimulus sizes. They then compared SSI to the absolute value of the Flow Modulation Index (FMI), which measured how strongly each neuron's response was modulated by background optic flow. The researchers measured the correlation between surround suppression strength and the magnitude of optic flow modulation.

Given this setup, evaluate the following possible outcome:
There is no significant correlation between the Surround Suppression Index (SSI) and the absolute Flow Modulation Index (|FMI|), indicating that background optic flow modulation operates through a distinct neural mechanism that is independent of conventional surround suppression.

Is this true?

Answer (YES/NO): NO